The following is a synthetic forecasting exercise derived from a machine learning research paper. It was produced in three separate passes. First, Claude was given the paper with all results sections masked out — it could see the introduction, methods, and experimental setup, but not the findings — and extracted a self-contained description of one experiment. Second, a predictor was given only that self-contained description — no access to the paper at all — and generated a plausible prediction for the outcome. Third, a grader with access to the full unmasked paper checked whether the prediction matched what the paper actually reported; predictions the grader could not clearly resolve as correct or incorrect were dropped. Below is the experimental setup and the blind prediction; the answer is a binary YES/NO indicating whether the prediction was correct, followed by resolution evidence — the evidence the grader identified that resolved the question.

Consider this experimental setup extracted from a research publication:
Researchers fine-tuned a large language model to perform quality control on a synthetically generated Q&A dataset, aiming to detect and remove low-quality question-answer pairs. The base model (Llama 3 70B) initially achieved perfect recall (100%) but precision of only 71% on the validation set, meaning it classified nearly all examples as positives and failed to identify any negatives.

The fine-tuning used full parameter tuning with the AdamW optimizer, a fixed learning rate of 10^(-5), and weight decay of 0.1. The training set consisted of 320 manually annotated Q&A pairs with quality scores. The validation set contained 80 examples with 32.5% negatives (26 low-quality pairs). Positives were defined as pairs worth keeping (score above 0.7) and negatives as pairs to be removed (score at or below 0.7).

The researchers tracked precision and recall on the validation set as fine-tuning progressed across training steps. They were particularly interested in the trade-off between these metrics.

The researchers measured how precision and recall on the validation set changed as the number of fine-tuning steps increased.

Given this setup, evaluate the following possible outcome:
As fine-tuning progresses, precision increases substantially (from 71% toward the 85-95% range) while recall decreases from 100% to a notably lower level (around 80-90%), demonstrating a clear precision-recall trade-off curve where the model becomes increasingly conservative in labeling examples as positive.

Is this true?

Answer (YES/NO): YES